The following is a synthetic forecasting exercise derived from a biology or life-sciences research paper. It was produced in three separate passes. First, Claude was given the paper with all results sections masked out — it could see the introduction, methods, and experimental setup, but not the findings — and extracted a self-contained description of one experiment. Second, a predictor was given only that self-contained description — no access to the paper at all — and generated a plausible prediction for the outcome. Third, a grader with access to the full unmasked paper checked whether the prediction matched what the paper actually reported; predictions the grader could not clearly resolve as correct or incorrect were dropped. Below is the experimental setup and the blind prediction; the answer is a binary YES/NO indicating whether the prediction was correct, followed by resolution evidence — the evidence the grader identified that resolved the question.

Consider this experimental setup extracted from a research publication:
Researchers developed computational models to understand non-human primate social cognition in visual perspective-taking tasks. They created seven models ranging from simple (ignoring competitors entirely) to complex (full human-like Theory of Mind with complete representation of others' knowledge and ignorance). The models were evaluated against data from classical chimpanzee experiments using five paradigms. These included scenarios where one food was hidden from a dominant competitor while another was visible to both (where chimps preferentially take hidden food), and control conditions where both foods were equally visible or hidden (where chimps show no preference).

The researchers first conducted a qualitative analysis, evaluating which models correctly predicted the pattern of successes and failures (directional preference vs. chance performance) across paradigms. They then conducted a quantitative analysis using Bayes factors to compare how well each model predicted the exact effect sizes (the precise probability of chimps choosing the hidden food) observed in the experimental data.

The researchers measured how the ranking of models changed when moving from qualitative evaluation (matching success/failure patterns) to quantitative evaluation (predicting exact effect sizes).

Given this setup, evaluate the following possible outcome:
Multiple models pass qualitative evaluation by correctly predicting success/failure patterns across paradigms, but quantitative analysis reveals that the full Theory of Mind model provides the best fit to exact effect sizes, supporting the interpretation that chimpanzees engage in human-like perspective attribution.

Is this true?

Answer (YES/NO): NO